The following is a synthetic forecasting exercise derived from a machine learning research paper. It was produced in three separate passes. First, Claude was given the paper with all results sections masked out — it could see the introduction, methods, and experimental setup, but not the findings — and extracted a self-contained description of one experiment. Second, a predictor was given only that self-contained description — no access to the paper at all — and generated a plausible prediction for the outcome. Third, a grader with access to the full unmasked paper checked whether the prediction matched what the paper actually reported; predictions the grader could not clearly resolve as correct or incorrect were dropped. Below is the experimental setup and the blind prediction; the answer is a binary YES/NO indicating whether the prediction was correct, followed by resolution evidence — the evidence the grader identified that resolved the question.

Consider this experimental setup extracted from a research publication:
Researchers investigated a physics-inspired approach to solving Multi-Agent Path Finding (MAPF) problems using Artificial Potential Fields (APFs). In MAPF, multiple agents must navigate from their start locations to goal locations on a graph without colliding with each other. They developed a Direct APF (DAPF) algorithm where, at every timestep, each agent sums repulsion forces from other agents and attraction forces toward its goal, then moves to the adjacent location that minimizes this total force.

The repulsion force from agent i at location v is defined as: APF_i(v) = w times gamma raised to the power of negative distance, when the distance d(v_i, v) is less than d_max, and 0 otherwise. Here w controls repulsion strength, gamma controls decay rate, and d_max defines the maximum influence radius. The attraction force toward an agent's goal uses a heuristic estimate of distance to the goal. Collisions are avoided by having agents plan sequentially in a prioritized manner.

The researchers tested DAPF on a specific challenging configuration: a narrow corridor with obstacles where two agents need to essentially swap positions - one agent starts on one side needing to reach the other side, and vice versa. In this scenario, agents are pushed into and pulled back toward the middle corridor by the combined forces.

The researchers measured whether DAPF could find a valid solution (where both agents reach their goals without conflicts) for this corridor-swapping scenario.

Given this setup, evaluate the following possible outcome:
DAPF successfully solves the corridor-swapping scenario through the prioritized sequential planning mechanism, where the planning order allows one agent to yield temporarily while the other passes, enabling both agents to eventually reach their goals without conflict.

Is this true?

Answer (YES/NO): NO